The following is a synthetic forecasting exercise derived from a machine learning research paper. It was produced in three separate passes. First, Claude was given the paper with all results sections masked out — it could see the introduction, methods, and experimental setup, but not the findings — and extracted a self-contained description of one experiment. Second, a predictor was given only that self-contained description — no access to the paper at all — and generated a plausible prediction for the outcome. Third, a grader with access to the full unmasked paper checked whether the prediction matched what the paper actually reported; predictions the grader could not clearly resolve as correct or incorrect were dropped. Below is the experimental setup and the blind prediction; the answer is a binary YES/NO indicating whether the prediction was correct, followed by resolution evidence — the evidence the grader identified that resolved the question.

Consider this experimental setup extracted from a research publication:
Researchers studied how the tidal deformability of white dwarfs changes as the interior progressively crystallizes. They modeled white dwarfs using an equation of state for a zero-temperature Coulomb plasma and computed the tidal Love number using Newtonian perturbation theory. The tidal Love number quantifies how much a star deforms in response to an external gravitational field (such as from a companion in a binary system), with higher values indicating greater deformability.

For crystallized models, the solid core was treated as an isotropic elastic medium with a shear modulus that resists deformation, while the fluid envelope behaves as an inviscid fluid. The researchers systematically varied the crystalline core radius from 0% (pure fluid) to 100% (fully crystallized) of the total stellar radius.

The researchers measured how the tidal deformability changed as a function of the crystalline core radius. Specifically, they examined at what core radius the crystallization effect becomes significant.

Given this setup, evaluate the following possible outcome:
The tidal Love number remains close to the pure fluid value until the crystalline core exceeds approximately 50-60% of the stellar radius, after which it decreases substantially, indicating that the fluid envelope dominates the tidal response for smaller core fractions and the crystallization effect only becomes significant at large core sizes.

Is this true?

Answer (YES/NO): NO